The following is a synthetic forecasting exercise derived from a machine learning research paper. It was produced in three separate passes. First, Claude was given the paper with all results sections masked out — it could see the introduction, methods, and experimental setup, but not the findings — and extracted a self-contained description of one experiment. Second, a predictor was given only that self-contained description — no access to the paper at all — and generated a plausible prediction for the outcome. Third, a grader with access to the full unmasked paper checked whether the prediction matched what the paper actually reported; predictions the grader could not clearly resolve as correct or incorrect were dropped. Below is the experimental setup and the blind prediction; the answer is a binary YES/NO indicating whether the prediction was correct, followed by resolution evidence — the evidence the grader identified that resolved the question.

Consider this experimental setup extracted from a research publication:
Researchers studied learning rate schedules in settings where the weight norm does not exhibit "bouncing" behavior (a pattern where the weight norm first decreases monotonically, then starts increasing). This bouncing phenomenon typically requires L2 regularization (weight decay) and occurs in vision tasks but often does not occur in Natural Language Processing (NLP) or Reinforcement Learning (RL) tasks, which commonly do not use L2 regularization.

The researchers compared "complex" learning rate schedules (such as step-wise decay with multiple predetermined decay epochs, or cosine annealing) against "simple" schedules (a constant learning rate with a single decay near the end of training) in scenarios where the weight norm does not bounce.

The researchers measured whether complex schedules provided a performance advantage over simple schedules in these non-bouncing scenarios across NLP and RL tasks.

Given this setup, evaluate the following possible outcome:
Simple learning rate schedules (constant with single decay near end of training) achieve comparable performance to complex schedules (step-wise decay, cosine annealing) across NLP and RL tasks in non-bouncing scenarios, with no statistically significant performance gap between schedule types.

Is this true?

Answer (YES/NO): YES